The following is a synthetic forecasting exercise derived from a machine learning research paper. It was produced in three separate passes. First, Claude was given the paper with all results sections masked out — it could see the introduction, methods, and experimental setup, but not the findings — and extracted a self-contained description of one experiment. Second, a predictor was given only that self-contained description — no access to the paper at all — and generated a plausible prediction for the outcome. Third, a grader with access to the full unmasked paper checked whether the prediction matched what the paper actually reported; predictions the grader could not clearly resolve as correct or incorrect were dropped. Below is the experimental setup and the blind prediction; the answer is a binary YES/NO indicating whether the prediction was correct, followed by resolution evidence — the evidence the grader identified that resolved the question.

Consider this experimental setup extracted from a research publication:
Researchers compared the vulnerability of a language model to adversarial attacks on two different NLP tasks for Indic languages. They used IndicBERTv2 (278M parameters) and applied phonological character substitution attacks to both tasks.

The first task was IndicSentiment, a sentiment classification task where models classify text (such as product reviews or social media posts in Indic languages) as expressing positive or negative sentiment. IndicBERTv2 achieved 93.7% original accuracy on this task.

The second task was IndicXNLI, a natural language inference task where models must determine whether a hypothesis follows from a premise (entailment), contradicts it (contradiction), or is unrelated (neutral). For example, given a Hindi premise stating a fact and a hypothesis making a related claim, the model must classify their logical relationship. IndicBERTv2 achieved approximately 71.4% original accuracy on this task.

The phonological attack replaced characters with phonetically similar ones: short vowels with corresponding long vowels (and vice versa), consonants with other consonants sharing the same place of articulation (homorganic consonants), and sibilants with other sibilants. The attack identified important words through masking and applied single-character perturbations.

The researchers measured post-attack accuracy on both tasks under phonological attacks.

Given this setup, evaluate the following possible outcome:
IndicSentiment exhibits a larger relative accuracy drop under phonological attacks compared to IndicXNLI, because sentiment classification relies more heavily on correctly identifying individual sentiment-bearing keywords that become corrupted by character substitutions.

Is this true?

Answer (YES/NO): YES